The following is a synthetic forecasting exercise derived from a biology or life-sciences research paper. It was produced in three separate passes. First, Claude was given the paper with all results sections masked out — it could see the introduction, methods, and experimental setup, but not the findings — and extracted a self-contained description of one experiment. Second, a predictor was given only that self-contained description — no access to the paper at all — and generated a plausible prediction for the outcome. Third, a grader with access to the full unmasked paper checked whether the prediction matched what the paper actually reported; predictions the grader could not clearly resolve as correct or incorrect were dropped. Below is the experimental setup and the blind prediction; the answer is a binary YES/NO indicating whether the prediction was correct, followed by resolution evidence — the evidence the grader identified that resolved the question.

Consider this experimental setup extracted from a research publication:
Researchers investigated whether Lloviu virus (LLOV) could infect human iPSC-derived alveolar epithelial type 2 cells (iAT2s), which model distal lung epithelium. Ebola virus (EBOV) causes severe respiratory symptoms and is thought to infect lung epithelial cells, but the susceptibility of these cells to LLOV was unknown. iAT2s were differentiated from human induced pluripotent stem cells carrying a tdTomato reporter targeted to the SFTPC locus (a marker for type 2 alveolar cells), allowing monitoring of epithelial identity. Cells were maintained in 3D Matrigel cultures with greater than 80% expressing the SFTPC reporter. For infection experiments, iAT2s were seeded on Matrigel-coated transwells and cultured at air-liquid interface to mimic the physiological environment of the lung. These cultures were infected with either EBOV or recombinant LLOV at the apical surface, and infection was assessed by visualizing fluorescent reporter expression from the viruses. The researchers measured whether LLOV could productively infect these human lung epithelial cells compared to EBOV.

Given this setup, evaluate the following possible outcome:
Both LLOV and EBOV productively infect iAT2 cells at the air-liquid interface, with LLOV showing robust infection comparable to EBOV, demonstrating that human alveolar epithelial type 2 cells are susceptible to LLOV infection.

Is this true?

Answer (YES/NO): YES